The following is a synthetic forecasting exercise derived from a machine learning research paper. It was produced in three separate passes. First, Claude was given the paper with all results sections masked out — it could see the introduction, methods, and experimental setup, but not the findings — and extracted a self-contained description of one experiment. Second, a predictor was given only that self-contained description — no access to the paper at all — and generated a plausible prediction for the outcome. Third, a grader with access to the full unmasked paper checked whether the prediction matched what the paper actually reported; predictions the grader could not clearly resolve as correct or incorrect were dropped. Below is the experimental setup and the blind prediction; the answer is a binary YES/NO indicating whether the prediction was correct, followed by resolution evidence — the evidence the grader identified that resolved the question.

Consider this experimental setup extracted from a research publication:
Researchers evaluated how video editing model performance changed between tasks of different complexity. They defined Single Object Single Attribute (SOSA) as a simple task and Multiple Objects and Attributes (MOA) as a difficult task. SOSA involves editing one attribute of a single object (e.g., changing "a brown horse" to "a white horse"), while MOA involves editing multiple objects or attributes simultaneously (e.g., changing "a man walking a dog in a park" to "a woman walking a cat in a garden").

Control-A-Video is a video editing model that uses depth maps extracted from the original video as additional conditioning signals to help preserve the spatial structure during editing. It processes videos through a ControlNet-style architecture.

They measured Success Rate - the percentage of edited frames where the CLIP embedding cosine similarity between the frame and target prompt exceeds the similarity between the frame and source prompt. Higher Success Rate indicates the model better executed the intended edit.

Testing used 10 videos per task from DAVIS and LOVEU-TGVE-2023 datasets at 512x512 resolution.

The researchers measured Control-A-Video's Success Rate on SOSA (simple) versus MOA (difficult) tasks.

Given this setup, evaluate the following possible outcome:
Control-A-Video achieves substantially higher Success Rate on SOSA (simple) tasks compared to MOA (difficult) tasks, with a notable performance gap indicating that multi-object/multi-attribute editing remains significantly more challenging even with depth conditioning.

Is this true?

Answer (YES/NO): NO